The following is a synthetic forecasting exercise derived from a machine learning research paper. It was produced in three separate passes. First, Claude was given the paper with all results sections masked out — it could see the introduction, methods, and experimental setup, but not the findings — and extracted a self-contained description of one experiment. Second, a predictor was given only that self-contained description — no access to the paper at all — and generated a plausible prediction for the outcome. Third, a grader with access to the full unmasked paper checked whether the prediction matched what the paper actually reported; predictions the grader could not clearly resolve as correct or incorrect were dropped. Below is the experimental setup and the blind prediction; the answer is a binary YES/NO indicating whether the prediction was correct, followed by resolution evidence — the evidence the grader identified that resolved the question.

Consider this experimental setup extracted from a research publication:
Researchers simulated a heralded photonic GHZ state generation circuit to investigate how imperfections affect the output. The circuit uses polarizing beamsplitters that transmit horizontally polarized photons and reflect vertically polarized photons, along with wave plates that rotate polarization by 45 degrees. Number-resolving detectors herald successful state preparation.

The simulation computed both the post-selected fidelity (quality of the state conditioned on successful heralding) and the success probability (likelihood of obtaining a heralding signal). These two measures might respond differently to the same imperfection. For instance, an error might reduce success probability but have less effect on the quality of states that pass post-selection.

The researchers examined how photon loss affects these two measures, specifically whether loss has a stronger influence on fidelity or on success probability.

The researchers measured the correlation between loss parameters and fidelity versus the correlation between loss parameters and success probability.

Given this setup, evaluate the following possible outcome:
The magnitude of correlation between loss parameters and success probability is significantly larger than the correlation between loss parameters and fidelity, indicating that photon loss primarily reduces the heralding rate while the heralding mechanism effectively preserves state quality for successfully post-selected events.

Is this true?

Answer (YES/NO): YES